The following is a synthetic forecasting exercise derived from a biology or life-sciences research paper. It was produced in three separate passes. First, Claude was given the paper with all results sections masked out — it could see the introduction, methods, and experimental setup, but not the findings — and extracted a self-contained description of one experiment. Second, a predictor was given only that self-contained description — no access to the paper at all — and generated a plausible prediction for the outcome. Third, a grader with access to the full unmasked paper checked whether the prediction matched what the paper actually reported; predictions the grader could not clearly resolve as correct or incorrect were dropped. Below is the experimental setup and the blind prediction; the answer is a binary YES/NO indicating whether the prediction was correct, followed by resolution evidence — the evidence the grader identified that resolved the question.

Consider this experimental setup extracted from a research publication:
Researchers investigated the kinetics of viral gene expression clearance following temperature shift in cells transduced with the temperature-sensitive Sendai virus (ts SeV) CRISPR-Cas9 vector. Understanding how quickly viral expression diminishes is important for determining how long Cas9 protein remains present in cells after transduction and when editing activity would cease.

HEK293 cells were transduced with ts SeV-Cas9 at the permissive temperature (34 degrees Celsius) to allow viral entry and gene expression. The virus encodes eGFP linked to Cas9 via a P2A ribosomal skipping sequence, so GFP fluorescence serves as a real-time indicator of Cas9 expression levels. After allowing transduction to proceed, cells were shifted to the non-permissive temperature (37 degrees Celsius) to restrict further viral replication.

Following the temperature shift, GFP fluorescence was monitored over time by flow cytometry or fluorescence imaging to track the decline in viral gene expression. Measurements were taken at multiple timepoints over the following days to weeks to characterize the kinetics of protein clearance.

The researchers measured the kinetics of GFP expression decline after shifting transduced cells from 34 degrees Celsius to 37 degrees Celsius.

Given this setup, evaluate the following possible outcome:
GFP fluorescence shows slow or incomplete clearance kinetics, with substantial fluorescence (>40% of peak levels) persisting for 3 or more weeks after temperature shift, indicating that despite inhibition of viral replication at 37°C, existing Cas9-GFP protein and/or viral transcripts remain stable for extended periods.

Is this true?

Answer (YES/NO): NO